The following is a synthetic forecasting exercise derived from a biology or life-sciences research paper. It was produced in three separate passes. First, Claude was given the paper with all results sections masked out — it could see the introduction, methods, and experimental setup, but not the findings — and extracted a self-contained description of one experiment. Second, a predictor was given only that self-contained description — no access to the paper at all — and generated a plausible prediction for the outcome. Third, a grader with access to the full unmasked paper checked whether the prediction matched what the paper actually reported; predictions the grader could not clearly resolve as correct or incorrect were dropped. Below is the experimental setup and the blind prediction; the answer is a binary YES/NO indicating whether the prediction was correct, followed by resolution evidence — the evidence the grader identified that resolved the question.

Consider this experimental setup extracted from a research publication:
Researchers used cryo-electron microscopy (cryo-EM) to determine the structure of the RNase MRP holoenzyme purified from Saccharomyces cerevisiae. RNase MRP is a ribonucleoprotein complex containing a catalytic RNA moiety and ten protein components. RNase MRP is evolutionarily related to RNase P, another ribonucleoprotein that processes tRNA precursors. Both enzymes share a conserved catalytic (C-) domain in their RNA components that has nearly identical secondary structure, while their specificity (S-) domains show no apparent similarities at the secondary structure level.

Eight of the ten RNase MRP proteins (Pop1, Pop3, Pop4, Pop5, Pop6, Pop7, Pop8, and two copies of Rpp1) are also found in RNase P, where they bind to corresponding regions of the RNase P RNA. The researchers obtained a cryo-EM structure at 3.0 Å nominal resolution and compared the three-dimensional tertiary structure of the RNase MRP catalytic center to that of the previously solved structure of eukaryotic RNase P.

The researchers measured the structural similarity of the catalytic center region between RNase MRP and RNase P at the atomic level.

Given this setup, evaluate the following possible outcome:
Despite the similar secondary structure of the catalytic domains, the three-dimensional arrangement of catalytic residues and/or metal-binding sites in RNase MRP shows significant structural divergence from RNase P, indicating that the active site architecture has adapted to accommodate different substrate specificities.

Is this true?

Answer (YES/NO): NO